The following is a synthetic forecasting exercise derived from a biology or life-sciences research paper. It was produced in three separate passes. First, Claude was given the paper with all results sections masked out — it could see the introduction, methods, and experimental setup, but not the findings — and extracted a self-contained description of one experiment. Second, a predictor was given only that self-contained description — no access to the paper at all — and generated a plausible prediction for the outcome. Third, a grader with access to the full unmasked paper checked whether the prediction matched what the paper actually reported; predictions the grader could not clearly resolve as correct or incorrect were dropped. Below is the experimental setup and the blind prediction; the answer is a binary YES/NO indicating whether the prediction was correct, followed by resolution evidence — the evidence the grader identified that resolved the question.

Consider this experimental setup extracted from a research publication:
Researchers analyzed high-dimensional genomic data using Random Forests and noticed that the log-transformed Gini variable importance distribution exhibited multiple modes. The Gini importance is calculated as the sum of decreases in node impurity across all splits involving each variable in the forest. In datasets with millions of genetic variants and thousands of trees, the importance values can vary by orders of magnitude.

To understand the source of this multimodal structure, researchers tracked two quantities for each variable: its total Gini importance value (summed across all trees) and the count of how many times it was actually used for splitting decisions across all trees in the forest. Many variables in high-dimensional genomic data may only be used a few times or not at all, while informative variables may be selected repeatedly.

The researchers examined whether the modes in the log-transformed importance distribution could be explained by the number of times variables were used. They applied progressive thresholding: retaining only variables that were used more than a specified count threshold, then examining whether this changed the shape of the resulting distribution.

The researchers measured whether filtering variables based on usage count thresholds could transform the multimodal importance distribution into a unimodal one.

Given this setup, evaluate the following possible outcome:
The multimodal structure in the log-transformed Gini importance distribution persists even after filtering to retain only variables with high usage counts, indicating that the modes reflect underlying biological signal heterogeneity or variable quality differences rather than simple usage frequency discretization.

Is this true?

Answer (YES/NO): NO